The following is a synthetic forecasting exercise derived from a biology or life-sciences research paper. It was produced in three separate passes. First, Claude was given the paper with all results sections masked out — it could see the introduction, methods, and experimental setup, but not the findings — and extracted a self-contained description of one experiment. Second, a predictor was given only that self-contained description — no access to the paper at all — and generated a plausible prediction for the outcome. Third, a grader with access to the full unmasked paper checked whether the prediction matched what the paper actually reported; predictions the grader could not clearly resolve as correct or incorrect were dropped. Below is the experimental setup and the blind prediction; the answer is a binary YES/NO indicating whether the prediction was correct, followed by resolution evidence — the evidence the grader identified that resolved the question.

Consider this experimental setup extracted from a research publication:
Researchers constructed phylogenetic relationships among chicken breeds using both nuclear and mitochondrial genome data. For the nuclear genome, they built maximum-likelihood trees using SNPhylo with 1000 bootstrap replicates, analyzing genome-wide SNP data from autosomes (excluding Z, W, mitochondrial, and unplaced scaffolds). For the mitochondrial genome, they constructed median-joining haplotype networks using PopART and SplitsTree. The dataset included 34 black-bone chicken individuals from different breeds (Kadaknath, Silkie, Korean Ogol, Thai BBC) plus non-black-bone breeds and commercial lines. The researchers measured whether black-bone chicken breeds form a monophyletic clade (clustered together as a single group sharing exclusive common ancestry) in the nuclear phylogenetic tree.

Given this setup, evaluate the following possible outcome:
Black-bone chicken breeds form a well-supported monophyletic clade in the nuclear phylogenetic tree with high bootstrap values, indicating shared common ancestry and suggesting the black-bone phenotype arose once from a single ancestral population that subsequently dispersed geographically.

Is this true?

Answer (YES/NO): NO